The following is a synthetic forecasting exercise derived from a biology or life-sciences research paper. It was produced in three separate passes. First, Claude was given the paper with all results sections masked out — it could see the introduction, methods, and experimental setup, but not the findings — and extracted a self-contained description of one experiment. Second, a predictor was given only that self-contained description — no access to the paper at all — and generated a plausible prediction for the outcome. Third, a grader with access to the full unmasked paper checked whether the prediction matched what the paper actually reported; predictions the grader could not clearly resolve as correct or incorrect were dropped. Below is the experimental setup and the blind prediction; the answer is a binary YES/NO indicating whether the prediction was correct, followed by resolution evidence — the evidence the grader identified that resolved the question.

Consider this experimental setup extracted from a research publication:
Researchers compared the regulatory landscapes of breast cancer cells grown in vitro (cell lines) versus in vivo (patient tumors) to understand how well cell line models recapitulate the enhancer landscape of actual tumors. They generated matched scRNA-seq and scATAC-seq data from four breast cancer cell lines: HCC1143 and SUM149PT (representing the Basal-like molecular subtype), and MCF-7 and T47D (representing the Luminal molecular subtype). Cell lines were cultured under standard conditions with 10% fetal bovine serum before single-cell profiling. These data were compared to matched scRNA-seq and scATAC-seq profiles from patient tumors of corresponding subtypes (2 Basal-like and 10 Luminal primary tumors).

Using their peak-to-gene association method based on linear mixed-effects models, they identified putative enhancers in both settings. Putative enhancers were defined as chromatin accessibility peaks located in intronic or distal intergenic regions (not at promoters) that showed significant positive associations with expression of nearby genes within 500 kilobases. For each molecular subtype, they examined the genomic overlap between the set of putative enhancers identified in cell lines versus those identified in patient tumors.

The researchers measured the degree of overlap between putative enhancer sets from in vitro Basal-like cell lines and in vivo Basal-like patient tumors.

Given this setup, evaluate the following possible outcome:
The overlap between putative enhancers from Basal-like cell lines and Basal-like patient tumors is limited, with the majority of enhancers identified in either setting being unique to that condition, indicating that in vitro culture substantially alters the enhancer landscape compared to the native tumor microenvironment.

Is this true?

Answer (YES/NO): NO